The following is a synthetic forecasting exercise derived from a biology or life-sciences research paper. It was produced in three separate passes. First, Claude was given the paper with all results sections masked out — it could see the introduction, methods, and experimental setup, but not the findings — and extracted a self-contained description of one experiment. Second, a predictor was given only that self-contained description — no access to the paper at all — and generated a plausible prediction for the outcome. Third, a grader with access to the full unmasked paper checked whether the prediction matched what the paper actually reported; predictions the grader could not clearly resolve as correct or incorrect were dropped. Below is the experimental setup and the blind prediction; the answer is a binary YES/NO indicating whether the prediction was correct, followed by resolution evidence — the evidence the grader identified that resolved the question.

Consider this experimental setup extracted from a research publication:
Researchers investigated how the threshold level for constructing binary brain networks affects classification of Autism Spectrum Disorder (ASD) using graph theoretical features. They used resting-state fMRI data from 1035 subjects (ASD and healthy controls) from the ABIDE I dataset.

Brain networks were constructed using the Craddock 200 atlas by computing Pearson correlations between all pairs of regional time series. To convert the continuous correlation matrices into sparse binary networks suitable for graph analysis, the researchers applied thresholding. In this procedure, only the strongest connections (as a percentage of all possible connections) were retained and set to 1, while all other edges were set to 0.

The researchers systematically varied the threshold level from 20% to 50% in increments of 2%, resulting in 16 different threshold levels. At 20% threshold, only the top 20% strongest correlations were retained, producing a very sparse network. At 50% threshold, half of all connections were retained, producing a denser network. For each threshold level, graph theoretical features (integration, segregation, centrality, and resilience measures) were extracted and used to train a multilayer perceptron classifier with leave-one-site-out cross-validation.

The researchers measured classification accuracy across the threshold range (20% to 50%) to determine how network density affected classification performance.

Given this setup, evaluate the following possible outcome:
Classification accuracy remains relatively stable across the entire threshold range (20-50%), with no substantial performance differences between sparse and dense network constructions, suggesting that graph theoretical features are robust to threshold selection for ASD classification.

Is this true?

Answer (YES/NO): NO